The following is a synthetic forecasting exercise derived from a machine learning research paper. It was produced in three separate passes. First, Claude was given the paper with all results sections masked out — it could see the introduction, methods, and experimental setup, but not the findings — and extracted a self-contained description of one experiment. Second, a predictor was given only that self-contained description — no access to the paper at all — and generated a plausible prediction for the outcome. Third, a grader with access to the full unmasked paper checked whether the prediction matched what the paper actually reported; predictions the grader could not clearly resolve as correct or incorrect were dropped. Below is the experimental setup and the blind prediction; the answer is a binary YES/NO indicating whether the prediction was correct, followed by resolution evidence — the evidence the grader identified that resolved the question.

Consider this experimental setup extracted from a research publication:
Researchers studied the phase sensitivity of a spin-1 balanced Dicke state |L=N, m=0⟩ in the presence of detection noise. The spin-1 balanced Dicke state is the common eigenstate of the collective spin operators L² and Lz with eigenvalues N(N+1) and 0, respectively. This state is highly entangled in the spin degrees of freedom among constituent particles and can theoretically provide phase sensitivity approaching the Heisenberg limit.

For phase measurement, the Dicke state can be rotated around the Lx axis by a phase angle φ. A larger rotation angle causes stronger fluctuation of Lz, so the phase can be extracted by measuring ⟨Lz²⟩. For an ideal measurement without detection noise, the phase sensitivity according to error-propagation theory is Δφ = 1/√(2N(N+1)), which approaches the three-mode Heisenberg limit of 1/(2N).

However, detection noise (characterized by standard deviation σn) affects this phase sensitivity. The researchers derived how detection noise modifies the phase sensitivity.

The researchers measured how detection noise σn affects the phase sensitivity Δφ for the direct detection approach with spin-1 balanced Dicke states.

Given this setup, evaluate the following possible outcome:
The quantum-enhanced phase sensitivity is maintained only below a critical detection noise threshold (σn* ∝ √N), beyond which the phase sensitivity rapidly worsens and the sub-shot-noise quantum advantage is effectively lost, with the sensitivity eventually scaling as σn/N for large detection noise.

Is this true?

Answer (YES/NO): YES